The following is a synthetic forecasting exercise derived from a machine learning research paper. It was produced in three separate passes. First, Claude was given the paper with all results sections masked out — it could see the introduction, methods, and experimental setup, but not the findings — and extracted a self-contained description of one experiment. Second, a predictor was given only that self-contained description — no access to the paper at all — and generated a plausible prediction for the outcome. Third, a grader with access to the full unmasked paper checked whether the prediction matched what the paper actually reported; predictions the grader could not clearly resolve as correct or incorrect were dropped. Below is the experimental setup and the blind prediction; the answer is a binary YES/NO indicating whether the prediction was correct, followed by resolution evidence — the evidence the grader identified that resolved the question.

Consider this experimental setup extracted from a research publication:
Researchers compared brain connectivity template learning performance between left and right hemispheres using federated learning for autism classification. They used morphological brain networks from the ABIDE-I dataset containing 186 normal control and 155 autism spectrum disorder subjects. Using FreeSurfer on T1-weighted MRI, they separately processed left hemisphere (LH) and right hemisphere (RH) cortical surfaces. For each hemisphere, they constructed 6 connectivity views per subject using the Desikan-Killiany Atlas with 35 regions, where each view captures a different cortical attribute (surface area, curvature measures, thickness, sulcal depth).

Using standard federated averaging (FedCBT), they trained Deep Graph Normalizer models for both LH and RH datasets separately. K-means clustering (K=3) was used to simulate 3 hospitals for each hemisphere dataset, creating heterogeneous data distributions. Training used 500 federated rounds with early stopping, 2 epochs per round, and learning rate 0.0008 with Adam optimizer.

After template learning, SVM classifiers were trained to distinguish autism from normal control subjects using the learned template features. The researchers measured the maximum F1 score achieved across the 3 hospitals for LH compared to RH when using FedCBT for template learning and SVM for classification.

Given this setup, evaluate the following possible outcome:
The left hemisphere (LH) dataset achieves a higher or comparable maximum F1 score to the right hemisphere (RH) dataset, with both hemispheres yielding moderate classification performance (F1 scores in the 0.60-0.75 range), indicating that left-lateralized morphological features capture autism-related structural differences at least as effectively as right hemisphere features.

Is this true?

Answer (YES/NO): NO